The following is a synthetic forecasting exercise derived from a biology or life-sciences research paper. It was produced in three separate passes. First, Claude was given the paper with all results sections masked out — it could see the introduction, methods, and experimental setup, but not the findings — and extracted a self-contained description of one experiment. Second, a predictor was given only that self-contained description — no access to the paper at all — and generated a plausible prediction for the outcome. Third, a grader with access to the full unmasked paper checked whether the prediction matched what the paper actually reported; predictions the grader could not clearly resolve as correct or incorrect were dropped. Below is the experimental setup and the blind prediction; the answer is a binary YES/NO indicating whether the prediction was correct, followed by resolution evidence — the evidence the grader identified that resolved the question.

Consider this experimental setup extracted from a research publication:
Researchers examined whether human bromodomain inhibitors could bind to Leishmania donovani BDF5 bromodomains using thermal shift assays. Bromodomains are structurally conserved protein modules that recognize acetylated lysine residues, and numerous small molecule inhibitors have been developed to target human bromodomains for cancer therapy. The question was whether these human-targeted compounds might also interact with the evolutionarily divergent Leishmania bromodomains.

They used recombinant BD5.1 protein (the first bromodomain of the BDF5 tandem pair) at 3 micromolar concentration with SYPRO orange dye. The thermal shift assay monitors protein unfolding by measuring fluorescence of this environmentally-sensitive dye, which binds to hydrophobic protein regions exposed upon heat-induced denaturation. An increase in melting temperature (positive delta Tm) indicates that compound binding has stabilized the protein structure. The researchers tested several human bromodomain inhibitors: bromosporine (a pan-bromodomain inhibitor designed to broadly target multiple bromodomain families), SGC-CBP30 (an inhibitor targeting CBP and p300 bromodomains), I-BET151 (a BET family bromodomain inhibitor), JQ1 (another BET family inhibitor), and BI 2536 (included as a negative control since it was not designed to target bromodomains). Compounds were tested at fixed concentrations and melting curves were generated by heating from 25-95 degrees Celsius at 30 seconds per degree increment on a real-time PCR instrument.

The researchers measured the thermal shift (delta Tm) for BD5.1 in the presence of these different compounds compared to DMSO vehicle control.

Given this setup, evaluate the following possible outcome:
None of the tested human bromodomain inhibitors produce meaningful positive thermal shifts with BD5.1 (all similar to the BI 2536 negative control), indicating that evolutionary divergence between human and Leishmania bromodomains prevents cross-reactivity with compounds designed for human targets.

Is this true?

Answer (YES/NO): NO